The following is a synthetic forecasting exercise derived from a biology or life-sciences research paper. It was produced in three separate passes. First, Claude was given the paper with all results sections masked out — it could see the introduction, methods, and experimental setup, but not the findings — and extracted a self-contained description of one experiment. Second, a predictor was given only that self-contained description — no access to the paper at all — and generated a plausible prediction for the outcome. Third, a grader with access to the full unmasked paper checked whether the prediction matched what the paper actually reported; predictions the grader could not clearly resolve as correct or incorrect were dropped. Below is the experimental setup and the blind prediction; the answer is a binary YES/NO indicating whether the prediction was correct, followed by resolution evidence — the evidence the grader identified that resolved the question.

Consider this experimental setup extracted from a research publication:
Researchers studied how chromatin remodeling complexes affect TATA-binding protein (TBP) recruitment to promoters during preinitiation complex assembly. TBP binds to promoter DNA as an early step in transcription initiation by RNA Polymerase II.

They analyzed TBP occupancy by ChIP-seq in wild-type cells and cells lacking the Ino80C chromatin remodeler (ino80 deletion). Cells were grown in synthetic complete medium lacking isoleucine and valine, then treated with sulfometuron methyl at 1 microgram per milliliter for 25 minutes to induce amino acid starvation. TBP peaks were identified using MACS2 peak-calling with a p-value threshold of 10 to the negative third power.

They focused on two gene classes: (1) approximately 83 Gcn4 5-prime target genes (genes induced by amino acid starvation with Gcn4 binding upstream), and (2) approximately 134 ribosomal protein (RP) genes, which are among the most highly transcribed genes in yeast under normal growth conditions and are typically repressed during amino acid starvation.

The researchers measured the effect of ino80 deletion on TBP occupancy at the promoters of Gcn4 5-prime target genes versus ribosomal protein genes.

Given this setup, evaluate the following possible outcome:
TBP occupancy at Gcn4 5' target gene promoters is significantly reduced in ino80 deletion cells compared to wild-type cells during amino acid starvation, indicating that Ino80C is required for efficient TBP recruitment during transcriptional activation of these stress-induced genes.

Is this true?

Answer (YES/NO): YES